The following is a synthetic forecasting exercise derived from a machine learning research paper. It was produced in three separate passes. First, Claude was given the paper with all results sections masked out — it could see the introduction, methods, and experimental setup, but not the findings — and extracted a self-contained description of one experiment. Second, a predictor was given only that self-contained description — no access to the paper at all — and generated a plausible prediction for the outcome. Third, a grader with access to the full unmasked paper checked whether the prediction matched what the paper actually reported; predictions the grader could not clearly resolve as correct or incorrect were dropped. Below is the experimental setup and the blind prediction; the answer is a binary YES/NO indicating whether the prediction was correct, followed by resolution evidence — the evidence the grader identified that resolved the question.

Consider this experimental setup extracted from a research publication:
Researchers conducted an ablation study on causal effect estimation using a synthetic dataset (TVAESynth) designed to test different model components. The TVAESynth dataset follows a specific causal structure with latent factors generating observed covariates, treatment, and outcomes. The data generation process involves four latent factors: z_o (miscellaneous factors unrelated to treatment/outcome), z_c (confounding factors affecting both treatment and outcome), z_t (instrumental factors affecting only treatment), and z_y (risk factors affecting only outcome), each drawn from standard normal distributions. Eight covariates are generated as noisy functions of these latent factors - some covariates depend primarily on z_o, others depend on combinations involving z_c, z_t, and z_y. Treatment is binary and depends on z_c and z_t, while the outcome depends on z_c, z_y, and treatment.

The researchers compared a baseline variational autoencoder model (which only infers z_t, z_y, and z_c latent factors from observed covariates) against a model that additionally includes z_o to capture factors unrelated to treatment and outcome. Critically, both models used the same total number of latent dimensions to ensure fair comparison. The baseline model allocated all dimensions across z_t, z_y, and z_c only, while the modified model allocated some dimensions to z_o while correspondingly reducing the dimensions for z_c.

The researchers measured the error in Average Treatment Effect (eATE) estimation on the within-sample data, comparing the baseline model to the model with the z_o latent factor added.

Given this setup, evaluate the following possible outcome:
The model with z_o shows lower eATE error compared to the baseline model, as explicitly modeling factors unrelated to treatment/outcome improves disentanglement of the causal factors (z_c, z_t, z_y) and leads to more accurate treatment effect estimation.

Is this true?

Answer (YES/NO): YES